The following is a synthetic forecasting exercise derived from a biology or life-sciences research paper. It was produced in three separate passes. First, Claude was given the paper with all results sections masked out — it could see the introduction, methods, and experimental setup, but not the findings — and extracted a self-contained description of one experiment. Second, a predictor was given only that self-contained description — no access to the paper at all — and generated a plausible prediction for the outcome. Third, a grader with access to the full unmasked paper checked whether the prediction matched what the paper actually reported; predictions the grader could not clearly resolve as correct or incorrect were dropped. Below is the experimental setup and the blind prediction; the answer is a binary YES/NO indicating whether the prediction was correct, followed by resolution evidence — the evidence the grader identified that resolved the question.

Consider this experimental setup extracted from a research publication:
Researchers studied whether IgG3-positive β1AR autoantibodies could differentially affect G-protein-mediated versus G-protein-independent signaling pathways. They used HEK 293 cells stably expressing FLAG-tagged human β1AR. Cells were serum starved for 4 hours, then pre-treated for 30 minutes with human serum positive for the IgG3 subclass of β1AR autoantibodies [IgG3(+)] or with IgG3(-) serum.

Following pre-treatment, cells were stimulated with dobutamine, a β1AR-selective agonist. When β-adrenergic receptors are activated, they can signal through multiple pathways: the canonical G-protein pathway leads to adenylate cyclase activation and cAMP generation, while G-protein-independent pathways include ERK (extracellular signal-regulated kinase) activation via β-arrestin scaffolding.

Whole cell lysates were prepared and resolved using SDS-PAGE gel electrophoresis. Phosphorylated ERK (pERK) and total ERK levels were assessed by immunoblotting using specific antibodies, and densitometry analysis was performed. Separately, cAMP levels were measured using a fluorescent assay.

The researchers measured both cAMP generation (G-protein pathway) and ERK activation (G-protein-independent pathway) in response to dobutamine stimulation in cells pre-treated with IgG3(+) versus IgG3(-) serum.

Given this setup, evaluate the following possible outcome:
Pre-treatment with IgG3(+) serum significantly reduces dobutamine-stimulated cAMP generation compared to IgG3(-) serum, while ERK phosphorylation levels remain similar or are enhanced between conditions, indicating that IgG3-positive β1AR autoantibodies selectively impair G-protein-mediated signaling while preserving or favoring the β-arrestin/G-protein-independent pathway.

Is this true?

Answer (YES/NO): NO